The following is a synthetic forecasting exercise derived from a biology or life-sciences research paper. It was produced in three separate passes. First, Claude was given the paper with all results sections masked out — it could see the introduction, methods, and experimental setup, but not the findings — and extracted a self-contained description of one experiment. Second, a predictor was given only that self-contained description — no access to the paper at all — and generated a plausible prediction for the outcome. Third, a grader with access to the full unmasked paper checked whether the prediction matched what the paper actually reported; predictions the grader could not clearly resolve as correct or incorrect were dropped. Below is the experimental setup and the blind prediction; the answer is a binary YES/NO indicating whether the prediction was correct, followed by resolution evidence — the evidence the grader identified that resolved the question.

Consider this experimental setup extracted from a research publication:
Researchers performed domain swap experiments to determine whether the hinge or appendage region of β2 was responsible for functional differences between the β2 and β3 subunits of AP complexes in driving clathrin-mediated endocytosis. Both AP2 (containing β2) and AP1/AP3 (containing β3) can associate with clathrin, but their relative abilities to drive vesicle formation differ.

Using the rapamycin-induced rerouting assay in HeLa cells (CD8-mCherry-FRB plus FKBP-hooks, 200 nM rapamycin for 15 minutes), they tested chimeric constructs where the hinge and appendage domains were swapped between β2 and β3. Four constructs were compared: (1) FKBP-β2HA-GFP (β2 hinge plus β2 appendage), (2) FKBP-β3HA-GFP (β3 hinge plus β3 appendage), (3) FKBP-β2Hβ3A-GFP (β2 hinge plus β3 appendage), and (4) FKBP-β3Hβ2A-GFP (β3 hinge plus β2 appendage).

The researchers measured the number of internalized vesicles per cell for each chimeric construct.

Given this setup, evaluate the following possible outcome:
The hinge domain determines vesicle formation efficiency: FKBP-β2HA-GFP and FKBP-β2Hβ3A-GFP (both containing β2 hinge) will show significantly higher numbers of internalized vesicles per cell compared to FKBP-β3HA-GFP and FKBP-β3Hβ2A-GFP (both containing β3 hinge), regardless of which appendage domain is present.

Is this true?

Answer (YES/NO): NO